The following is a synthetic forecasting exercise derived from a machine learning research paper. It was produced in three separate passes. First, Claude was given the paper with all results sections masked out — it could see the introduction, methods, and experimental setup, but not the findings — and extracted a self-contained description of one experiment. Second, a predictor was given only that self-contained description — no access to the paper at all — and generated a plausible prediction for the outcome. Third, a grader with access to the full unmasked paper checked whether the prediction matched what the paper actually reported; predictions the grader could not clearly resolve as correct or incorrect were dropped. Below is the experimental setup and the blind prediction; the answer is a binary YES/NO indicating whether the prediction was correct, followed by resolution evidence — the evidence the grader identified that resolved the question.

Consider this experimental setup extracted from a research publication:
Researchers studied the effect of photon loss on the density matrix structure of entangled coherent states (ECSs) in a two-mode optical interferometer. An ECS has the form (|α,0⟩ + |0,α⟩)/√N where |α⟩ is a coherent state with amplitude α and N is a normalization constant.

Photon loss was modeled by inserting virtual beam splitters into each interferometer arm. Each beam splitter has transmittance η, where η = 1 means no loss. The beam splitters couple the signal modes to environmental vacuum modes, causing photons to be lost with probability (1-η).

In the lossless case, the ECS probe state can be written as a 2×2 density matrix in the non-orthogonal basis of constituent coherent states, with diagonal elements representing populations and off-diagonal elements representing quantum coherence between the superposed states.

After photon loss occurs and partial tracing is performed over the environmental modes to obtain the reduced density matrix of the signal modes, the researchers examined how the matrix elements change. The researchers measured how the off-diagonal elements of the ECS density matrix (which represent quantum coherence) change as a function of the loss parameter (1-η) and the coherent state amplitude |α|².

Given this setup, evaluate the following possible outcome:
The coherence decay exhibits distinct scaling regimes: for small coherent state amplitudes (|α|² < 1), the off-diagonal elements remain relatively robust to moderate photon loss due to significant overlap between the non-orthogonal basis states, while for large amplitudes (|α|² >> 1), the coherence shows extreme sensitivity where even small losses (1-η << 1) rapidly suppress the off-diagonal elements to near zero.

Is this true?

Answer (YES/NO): NO